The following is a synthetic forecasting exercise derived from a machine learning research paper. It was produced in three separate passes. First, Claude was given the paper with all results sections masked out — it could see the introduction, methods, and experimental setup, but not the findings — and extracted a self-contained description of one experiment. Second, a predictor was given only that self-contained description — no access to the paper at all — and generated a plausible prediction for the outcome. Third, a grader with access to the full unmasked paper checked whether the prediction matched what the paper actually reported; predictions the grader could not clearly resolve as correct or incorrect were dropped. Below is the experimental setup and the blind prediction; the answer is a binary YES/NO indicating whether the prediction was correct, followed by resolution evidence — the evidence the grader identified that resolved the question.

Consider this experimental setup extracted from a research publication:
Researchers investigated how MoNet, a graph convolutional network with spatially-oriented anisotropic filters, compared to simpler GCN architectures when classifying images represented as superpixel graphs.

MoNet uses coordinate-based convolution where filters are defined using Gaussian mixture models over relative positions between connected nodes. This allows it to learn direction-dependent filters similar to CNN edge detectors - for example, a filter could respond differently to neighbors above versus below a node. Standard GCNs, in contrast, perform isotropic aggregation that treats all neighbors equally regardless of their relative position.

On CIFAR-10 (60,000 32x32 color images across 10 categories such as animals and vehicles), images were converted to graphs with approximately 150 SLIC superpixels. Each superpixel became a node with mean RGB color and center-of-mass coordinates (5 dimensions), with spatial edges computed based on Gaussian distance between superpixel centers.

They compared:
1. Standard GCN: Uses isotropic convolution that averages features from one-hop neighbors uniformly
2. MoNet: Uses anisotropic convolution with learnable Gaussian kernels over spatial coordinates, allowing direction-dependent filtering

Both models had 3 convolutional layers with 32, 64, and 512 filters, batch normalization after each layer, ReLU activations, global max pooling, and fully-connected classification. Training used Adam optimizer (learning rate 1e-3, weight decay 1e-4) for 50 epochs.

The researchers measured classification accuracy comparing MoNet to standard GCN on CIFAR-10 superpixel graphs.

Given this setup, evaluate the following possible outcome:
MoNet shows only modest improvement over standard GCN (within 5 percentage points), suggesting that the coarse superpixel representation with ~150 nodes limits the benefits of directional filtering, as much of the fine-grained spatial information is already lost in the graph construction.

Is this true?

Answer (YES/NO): NO